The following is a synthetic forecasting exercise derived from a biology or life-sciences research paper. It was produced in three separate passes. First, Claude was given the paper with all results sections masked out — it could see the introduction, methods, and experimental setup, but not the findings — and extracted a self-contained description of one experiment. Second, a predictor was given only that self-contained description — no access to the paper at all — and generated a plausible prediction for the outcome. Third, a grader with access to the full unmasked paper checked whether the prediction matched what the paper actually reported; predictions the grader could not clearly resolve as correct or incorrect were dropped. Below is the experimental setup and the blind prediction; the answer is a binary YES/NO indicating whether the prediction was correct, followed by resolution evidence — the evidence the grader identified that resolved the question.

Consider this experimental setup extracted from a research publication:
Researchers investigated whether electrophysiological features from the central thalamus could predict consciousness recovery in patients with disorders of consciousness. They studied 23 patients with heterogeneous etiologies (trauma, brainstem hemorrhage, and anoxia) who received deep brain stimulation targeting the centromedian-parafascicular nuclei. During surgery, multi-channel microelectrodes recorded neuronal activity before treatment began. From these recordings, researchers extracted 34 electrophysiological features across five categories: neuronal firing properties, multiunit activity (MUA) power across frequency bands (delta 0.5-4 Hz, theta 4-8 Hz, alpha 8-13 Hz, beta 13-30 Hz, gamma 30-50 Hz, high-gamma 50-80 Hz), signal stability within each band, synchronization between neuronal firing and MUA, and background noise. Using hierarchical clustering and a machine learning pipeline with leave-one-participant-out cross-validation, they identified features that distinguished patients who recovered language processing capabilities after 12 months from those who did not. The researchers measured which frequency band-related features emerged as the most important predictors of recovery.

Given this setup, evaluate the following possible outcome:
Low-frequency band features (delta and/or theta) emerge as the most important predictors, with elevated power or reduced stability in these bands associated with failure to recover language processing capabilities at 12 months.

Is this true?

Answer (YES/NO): NO